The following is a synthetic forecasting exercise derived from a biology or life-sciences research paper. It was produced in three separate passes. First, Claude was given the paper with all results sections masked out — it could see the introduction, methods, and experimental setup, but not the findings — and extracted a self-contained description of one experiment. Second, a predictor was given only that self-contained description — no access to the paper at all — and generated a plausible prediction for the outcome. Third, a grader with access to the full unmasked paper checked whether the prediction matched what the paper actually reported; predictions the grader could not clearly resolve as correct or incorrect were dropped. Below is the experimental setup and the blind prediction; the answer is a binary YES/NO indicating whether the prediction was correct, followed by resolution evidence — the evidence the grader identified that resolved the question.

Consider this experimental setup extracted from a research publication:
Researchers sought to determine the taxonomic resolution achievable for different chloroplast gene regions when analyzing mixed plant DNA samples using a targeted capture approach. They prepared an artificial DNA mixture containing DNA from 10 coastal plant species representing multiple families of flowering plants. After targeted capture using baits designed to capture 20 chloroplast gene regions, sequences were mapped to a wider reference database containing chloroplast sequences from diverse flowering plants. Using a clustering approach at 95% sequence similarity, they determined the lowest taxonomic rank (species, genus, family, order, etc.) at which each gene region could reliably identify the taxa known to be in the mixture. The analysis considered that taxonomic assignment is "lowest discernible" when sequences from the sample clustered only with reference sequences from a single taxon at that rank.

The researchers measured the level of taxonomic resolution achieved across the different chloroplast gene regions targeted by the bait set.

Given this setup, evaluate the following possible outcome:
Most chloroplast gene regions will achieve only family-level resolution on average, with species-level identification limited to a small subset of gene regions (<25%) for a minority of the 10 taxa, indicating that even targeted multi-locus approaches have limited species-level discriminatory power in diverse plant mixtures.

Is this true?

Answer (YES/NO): NO